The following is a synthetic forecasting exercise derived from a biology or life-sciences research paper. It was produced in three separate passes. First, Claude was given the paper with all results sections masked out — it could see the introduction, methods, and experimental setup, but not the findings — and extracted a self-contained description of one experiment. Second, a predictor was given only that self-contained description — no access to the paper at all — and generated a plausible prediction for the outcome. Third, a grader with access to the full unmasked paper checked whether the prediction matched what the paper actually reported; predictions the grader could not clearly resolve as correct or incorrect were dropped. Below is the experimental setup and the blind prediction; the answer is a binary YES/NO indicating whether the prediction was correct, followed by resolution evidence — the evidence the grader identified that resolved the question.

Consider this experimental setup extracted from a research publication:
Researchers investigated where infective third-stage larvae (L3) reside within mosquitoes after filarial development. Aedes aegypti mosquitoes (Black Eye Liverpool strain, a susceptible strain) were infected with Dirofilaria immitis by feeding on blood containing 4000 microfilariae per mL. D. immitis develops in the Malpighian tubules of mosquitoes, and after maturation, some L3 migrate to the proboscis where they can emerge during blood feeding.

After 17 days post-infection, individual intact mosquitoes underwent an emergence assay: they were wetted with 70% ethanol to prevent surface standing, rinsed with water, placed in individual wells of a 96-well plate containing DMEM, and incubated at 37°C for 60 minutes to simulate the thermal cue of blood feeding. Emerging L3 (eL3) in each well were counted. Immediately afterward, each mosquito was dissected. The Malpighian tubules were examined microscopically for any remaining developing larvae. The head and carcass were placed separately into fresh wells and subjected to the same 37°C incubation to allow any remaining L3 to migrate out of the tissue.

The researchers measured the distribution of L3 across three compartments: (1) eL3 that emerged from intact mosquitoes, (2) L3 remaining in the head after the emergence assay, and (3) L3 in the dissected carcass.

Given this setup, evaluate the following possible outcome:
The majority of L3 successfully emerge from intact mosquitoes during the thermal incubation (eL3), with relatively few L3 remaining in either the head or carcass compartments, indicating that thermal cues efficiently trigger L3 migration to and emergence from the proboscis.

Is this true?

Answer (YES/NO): NO